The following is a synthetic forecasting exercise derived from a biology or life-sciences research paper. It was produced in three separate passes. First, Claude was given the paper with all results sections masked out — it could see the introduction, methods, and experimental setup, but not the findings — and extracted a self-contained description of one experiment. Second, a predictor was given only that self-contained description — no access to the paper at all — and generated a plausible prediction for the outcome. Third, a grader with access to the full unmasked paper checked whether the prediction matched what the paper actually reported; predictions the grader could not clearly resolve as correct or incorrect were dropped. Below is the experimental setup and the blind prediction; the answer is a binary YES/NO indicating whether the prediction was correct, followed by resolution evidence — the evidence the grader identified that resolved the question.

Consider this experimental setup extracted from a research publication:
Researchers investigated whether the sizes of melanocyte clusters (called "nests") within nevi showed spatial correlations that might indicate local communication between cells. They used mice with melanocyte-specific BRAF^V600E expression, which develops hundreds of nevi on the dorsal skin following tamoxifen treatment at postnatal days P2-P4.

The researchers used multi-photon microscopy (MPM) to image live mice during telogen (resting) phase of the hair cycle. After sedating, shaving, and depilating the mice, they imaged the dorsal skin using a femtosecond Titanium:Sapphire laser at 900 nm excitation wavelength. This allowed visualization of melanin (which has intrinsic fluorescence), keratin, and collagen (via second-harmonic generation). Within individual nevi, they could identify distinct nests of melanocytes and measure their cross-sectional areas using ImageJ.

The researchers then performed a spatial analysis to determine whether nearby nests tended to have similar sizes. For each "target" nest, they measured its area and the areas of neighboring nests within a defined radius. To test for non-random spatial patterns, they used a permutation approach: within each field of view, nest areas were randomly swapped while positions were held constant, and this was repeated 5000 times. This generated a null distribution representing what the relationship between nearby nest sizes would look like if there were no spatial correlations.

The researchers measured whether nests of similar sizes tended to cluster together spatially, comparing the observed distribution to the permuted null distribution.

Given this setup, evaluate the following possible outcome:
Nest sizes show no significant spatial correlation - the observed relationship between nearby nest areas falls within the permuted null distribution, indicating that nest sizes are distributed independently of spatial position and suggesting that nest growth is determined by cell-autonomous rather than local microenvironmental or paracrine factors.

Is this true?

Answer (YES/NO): NO